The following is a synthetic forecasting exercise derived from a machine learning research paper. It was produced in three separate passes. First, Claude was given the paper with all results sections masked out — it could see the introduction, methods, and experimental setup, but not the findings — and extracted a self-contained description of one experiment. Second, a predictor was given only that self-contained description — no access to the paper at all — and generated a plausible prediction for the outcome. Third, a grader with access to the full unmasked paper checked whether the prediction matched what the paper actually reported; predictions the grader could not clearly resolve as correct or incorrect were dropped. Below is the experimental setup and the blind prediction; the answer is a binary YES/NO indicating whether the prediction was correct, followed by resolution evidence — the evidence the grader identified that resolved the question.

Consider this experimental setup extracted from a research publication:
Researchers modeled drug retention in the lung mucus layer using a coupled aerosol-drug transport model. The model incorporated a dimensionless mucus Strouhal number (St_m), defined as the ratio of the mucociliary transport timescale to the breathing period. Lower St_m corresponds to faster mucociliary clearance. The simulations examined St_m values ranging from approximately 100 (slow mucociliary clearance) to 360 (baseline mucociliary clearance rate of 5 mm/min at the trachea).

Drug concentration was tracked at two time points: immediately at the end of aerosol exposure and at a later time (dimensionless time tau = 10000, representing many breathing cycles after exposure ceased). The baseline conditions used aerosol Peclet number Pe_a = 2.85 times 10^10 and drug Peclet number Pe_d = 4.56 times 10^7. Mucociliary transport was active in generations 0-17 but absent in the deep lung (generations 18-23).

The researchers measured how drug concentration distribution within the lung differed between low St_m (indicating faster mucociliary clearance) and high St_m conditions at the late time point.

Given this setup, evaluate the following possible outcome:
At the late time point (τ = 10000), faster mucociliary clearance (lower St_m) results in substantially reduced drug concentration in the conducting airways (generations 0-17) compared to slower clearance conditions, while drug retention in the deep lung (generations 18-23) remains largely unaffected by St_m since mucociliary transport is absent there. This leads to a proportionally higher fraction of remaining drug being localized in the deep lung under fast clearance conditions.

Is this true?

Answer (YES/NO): YES